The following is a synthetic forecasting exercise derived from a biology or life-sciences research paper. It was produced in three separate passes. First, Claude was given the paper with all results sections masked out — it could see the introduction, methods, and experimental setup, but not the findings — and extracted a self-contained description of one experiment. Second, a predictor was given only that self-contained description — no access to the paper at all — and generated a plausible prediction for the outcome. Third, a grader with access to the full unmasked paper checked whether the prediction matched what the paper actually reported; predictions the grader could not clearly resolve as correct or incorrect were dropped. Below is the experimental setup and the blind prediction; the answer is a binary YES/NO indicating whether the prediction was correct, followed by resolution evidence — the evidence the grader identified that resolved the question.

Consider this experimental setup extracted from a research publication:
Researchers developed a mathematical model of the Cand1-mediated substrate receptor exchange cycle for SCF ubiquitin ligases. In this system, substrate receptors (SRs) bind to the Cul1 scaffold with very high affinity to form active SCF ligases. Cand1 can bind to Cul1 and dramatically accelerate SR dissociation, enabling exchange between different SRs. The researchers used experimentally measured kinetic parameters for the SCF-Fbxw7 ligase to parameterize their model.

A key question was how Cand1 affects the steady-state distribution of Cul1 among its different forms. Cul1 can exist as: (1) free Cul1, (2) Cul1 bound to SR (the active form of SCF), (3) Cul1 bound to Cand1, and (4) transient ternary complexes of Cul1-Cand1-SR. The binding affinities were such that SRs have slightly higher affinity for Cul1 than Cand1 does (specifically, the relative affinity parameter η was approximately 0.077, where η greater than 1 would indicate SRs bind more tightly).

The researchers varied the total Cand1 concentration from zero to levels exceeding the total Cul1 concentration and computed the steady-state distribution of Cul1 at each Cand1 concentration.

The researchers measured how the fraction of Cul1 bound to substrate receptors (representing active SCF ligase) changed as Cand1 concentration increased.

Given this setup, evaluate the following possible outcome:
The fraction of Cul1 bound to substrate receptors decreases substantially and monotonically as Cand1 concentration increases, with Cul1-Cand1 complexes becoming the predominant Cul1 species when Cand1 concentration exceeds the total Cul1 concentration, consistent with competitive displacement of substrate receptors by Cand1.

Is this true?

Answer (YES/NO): YES